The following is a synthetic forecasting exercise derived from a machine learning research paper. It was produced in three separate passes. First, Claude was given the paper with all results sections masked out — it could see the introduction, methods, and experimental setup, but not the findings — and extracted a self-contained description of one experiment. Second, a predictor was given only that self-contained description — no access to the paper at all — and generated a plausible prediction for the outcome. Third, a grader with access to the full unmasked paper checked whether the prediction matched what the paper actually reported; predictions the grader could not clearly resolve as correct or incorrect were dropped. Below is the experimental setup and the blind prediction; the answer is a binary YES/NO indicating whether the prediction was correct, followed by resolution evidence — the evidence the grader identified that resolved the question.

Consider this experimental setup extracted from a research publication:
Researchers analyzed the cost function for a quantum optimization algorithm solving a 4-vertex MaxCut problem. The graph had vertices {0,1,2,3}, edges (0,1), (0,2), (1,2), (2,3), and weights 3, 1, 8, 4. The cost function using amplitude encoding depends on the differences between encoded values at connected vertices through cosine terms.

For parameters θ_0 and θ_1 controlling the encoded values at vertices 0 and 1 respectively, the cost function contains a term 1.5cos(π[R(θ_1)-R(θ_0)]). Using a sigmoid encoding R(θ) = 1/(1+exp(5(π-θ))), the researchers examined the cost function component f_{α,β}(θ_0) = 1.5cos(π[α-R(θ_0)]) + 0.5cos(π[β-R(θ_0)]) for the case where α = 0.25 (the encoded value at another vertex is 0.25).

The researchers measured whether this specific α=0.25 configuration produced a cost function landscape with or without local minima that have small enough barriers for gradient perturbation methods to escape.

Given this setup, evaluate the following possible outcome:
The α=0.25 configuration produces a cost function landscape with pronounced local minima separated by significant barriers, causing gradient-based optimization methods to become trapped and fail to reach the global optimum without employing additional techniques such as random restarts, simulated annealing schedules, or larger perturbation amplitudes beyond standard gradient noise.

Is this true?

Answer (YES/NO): NO